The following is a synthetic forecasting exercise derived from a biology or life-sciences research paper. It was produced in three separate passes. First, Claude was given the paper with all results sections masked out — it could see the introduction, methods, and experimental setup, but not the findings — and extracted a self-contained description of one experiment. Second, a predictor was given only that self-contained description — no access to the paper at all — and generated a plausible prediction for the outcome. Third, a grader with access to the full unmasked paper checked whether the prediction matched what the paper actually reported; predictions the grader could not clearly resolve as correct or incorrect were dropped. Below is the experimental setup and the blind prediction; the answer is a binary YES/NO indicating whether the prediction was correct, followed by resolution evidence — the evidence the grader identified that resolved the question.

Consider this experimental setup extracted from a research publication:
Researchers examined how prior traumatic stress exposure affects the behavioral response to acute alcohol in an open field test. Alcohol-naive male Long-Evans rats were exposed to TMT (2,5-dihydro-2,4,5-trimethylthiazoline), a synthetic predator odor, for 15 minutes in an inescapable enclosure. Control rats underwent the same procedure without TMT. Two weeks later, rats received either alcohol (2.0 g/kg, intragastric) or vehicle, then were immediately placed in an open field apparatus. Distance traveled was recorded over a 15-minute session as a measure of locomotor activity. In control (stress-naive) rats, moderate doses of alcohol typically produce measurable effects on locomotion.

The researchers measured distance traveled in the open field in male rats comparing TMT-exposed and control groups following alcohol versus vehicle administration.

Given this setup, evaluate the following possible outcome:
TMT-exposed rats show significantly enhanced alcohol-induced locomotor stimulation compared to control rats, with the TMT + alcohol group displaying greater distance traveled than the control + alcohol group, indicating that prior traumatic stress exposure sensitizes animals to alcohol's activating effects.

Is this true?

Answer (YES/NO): NO